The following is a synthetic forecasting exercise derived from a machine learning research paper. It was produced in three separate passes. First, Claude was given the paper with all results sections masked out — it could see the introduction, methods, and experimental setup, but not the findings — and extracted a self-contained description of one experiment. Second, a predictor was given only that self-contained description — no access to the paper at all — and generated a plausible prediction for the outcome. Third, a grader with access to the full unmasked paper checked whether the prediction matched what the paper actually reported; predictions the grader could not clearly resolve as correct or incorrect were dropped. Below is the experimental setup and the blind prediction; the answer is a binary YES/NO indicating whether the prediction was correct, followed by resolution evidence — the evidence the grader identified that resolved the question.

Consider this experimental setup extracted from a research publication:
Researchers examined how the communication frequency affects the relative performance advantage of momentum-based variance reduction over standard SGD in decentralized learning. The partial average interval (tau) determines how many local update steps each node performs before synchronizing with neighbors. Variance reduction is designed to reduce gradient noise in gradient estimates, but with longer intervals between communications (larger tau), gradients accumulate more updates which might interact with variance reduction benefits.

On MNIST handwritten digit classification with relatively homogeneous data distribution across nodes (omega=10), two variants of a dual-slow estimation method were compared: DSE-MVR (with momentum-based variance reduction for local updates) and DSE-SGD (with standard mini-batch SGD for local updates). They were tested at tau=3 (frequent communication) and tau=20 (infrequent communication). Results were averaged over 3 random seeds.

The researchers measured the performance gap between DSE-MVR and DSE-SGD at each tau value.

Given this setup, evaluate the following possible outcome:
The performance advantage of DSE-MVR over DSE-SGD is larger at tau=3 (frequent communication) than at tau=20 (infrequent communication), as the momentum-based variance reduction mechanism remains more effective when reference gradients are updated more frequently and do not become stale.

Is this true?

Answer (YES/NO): YES